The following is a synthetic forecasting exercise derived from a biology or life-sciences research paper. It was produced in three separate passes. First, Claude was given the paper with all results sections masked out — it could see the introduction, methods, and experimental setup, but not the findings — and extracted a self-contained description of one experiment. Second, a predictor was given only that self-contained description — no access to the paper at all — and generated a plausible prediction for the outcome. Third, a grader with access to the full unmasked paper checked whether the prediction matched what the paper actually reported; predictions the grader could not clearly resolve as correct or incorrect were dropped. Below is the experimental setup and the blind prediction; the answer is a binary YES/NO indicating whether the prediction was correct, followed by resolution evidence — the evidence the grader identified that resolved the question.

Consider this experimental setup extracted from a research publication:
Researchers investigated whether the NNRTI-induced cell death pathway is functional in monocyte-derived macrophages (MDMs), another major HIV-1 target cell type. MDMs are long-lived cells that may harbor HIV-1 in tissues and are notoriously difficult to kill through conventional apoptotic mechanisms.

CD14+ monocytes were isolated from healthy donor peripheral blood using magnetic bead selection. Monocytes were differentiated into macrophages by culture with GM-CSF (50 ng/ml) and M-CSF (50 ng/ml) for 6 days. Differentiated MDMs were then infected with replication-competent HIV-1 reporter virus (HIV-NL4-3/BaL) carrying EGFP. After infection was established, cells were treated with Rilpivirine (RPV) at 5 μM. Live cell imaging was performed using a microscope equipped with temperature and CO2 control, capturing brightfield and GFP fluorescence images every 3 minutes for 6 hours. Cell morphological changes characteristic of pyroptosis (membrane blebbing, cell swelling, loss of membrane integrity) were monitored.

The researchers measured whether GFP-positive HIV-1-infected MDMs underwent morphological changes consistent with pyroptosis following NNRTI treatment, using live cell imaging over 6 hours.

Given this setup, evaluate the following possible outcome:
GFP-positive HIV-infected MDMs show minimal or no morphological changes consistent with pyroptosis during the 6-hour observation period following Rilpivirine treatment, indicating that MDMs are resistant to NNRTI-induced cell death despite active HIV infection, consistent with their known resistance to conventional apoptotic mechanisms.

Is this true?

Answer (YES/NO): NO